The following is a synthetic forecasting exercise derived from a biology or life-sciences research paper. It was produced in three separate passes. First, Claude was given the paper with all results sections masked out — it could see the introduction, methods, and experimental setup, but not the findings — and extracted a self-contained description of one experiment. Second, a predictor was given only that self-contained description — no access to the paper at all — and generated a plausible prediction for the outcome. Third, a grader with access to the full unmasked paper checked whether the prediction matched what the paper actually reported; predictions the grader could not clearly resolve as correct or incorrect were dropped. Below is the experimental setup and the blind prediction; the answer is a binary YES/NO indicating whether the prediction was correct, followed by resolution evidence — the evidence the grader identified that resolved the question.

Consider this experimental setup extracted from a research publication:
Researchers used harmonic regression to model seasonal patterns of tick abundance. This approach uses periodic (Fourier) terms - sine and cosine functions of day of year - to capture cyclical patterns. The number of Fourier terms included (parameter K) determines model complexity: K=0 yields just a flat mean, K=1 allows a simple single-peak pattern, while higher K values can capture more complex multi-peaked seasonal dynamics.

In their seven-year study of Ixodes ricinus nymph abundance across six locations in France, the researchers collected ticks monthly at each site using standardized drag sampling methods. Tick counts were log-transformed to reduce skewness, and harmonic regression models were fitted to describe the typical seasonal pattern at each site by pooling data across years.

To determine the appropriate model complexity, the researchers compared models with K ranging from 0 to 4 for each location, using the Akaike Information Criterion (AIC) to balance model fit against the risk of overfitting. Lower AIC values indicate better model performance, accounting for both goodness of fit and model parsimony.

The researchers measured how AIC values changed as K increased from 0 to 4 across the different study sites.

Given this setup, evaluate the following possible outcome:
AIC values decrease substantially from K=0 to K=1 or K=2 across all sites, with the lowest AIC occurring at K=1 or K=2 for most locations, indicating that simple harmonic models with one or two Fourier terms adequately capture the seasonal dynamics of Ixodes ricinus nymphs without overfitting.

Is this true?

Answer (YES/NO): YES